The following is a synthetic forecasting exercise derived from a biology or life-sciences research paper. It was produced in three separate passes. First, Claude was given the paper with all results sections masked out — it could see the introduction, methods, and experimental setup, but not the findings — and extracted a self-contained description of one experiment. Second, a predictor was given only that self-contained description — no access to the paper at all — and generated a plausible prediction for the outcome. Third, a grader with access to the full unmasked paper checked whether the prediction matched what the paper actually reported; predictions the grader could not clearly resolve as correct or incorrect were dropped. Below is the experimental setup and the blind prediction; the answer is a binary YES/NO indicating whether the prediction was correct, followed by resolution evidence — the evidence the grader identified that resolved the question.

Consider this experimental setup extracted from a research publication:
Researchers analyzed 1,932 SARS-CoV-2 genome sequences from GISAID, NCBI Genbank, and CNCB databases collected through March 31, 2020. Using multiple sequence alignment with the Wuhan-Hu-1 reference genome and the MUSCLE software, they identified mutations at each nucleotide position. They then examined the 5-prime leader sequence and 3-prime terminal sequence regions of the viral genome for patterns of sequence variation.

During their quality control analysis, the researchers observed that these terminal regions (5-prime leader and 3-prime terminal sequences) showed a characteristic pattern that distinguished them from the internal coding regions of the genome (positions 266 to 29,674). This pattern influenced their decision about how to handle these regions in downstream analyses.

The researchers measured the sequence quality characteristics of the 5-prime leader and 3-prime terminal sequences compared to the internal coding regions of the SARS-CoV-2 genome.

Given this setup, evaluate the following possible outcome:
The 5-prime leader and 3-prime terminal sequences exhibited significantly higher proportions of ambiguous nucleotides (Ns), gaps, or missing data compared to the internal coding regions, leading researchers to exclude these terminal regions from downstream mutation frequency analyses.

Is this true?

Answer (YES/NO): YES